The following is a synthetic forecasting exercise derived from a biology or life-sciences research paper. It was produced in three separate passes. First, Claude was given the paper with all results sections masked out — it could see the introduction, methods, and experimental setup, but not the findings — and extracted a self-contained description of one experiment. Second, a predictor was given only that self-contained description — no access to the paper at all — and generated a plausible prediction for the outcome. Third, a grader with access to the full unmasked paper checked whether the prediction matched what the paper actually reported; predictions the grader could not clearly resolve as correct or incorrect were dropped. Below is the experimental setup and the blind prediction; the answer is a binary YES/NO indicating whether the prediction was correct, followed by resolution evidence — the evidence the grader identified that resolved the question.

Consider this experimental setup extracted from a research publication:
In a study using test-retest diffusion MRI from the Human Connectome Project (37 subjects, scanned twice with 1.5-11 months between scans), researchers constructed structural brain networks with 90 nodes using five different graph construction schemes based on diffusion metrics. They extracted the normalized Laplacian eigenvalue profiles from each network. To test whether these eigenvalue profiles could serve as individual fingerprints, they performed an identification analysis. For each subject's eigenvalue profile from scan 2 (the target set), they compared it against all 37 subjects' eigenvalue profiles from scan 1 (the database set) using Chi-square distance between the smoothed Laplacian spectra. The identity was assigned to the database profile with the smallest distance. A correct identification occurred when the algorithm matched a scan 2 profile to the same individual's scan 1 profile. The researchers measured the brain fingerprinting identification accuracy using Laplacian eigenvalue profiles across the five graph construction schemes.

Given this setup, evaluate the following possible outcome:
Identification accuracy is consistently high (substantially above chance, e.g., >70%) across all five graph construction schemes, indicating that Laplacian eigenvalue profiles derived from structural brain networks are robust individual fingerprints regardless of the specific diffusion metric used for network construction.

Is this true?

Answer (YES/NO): YES